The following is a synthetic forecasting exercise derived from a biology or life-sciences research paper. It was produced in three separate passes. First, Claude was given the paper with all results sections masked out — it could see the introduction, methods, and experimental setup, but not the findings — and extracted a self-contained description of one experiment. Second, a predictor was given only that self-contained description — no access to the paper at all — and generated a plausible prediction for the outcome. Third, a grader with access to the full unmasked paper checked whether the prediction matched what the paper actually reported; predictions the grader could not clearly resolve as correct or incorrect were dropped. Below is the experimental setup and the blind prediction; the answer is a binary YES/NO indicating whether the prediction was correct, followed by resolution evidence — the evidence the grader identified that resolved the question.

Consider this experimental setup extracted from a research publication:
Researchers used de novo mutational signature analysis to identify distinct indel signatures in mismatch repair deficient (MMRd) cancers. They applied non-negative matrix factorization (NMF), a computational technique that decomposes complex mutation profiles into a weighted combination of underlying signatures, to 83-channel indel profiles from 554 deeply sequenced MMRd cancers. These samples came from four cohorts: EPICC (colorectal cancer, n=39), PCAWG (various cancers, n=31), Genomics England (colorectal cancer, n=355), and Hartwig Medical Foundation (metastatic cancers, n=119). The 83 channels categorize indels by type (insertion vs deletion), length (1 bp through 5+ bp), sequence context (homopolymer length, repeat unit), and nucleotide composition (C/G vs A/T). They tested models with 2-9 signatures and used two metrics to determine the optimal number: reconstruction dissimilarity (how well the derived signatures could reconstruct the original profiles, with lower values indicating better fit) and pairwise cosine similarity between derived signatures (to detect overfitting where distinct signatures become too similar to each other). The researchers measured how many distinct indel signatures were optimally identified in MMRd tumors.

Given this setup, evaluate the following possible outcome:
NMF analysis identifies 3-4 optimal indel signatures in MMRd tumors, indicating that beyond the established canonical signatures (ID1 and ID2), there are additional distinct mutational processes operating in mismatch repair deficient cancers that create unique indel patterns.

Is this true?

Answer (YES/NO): NO